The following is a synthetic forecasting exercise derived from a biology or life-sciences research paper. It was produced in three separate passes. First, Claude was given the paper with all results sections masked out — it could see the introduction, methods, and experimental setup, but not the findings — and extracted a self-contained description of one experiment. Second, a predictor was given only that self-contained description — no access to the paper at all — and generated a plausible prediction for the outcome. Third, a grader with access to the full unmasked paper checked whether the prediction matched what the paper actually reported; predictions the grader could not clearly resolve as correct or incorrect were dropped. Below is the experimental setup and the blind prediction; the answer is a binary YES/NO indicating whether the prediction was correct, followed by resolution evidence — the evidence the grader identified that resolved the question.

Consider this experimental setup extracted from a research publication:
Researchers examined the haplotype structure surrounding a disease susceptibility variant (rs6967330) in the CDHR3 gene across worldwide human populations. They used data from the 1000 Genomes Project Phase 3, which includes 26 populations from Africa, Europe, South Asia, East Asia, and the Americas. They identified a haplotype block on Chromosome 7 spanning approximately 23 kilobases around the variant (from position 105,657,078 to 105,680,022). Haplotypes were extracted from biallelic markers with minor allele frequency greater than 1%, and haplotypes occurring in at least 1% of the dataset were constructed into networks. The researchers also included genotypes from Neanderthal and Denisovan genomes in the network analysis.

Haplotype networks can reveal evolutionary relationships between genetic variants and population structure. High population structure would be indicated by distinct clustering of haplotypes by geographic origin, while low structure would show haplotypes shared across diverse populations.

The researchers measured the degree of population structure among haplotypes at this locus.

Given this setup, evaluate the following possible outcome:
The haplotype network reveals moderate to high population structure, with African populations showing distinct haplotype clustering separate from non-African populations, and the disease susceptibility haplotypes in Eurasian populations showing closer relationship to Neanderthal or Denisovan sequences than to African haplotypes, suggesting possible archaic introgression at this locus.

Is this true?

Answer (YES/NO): NO